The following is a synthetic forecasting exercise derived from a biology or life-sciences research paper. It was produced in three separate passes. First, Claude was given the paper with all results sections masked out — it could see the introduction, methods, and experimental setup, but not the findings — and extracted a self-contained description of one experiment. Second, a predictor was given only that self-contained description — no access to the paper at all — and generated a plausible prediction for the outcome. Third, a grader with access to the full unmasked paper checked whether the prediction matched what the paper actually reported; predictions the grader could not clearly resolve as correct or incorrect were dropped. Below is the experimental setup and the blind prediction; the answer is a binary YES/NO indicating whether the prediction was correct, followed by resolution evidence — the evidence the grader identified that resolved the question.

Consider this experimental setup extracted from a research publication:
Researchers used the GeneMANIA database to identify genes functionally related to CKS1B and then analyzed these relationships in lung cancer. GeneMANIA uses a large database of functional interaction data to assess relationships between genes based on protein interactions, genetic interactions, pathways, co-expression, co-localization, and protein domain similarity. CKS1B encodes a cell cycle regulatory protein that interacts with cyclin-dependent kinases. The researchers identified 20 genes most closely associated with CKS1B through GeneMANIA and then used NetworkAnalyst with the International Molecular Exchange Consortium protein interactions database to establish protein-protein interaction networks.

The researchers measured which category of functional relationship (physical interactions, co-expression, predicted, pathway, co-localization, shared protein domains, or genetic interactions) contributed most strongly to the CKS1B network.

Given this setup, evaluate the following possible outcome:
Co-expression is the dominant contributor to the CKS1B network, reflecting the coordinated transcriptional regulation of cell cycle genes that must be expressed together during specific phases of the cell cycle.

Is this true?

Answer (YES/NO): NO